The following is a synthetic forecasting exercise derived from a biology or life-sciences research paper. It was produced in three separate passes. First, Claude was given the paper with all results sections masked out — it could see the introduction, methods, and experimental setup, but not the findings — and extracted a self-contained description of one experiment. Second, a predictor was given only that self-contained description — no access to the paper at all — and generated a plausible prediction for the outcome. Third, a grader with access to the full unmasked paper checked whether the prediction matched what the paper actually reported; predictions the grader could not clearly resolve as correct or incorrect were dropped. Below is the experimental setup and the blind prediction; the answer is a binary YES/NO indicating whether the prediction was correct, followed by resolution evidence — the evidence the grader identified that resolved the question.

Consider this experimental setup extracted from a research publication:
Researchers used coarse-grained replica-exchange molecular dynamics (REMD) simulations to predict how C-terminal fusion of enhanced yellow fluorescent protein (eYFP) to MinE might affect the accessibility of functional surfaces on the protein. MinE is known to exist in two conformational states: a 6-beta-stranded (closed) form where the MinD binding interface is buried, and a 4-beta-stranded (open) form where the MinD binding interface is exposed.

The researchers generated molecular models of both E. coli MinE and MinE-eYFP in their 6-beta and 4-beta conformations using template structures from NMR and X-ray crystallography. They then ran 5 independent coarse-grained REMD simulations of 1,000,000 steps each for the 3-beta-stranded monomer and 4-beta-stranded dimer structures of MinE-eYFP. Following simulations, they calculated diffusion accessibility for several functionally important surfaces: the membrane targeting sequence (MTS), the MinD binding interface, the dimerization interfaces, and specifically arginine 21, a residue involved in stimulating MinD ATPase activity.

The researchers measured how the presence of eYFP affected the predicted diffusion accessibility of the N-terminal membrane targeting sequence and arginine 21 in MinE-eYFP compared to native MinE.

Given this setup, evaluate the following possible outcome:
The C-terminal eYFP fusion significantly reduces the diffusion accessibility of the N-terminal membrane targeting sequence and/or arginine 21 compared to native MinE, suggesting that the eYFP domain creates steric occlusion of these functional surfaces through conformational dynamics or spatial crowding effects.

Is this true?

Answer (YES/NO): YES